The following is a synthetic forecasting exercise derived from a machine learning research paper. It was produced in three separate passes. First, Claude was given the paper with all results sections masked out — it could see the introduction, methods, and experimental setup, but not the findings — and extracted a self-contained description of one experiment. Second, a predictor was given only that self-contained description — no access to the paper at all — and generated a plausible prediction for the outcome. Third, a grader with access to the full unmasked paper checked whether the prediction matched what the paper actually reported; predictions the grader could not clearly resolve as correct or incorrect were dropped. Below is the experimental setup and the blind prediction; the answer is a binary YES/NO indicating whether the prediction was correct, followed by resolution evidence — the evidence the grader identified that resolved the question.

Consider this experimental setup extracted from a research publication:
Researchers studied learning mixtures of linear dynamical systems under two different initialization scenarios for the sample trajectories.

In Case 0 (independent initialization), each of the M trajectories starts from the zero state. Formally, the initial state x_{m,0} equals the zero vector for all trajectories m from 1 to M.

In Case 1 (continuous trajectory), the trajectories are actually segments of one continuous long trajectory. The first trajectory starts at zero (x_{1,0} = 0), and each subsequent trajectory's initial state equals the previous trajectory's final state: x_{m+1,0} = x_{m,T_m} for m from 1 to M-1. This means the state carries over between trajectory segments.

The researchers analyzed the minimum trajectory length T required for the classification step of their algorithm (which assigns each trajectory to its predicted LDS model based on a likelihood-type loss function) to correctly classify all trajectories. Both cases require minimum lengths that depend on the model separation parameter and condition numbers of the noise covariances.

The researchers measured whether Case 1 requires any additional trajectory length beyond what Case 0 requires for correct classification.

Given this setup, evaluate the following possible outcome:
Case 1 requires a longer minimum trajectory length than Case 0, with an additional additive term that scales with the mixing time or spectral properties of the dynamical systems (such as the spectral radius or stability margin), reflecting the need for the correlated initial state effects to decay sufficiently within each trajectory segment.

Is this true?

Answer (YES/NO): YES